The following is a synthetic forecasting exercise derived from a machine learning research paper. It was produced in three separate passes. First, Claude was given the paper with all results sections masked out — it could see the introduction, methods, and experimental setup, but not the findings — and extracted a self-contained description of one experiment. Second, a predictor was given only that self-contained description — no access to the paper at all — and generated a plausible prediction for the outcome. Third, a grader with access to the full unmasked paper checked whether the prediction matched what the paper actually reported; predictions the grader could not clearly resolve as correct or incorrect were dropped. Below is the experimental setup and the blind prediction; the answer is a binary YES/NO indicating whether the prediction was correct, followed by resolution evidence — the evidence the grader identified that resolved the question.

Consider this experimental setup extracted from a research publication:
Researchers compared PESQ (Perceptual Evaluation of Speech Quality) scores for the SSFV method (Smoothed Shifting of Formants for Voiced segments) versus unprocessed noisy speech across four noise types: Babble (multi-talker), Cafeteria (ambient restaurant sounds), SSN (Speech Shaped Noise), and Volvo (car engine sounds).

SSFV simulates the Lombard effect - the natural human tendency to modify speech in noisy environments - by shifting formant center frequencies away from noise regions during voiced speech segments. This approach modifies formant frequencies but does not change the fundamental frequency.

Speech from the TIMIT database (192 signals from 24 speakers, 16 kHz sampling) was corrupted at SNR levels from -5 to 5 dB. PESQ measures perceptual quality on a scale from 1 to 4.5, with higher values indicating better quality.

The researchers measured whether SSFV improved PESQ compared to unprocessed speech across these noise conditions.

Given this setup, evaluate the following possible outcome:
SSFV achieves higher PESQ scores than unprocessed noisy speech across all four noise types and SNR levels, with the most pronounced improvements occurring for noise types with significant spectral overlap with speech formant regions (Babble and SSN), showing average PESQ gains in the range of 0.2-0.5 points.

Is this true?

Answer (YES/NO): NO